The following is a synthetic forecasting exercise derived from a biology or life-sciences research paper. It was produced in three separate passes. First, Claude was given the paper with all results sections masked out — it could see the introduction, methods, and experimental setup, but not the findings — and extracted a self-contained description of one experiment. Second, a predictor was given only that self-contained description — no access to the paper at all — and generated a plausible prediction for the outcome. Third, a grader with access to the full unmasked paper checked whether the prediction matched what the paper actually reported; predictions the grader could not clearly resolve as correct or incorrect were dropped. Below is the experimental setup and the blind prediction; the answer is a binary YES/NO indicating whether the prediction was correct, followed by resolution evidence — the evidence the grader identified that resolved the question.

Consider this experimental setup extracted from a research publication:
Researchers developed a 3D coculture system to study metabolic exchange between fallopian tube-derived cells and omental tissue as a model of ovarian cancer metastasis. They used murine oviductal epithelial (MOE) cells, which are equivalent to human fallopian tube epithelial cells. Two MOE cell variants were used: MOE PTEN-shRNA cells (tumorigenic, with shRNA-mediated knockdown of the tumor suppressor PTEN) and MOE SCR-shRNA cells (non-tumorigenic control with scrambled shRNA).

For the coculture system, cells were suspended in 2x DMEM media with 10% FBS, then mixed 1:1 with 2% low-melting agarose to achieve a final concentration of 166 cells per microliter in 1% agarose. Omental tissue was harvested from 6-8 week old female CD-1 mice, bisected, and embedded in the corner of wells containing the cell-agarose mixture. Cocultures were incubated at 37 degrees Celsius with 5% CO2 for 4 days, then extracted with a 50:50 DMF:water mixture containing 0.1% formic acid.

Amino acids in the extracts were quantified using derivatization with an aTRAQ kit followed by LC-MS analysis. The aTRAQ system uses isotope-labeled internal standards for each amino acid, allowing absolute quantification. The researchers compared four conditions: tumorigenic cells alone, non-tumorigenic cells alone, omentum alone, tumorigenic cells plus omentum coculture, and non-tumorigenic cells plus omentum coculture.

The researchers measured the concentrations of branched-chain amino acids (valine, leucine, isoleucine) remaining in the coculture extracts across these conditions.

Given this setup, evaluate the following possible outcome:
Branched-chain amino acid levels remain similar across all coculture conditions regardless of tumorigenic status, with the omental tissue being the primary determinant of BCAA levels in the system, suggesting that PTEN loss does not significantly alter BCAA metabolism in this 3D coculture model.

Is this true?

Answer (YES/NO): NO